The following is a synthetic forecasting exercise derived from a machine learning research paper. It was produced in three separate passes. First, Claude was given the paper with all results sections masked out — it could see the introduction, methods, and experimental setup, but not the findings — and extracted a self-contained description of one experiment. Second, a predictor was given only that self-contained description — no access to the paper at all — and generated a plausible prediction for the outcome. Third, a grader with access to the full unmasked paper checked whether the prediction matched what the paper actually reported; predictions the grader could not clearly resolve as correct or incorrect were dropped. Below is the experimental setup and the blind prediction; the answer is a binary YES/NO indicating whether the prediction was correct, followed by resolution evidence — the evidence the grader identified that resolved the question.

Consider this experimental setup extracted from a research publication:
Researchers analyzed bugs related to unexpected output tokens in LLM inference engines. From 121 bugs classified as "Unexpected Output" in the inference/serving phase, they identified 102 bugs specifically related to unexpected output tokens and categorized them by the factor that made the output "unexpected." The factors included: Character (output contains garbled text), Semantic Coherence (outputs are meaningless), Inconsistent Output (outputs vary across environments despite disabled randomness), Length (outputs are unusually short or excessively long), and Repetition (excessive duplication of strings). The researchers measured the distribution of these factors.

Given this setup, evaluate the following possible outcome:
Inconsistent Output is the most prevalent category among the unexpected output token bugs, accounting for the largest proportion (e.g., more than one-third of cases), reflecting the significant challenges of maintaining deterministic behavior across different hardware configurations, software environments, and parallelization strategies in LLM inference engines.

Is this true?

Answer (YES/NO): NO